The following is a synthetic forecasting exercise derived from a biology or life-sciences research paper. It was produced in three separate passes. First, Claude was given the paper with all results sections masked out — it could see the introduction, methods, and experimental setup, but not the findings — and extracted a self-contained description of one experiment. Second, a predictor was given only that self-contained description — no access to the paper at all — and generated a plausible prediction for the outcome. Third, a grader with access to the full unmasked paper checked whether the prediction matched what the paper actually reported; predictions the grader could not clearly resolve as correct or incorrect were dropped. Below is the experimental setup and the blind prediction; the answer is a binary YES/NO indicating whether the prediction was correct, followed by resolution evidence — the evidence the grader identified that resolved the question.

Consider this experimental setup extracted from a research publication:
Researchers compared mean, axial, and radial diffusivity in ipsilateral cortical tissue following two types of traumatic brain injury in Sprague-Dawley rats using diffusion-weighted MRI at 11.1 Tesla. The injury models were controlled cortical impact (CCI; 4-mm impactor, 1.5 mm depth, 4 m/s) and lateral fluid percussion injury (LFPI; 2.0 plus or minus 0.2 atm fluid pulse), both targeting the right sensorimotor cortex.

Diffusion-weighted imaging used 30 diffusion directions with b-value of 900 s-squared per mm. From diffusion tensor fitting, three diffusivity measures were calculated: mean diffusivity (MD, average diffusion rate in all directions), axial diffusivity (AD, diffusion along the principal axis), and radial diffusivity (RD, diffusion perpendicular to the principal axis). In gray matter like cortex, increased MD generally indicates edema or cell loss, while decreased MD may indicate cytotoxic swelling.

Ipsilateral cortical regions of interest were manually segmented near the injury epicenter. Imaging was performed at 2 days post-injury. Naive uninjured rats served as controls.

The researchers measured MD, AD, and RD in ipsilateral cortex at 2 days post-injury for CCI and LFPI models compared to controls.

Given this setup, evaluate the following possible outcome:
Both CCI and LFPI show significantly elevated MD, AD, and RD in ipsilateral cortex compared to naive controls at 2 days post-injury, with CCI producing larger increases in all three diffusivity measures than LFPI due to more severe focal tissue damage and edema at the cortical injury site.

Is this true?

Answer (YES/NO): NO